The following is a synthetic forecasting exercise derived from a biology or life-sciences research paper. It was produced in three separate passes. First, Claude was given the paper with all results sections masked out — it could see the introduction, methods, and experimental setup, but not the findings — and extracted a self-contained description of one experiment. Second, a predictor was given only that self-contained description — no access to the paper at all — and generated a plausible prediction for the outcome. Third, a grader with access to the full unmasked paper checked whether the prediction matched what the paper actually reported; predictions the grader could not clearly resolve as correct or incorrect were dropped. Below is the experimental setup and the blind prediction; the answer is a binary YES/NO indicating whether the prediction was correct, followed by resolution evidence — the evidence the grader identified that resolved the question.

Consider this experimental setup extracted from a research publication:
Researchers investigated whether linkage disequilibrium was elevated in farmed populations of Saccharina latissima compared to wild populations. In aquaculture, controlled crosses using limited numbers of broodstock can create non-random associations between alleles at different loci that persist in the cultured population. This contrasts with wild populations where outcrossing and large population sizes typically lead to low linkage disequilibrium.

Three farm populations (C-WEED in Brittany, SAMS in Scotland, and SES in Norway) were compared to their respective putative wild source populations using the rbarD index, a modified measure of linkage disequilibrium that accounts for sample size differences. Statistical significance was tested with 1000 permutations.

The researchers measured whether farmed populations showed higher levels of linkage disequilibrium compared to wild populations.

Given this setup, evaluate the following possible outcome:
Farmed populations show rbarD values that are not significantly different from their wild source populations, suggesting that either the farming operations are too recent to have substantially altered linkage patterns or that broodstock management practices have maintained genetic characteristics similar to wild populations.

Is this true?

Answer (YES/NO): NO